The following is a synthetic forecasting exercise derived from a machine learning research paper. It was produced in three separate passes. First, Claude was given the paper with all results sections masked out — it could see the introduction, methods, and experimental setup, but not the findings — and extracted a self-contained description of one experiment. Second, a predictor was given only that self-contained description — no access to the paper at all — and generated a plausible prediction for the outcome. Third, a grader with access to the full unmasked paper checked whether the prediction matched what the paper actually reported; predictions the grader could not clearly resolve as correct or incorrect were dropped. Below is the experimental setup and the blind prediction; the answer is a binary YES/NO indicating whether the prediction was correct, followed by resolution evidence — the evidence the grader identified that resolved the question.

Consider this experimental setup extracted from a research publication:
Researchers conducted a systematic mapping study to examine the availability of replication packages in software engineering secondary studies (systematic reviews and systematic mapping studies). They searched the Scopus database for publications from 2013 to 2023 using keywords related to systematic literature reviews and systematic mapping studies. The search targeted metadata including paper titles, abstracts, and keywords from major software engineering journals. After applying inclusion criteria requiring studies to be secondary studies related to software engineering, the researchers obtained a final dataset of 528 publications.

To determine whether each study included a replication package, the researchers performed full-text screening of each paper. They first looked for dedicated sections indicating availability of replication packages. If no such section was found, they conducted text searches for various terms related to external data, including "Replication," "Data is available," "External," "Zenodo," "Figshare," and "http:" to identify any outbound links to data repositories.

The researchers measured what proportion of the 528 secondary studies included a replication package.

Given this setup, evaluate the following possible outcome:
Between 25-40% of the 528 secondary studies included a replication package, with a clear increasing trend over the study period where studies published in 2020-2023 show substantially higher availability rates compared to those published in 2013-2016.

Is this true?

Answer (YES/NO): YES